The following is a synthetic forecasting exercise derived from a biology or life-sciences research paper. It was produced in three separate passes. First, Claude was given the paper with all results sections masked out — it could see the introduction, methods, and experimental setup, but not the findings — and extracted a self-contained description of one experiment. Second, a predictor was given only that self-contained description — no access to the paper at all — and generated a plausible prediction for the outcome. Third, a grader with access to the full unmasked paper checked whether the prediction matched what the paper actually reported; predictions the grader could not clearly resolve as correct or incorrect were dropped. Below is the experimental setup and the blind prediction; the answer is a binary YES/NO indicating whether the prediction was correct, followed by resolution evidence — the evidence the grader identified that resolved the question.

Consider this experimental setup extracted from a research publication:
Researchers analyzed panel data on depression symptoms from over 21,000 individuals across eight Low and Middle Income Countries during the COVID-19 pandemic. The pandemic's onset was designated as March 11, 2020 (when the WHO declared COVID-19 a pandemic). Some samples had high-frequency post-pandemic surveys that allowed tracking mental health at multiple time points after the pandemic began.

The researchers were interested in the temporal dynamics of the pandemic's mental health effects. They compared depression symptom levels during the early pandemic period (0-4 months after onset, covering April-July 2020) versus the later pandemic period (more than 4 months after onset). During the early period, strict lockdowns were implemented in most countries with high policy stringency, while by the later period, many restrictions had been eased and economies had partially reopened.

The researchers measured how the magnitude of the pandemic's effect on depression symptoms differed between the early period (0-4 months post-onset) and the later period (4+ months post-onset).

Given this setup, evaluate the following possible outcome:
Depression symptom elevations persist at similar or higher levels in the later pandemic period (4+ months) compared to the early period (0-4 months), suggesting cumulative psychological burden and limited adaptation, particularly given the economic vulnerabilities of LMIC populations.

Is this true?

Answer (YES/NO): NO